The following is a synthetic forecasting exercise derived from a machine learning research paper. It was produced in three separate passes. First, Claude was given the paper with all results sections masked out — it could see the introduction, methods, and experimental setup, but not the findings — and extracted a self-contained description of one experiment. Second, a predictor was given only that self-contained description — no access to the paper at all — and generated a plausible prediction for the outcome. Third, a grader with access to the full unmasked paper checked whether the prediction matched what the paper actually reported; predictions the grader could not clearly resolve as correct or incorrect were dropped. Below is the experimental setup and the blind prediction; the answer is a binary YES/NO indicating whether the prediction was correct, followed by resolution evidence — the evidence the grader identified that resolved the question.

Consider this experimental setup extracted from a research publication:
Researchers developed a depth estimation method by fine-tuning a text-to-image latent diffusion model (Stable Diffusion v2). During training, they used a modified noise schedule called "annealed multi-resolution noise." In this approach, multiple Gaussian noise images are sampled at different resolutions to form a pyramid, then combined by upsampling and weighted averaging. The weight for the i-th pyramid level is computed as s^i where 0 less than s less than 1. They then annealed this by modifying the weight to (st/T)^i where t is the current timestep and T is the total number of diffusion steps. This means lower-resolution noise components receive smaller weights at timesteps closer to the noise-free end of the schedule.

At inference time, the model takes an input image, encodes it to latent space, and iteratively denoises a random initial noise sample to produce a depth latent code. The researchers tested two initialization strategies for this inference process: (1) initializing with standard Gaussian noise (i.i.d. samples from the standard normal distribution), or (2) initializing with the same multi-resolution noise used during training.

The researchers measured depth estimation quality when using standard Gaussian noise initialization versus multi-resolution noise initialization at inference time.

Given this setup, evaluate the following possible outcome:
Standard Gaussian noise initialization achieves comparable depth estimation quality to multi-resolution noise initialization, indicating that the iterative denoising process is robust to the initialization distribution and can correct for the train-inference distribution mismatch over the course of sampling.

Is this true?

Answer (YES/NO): NO